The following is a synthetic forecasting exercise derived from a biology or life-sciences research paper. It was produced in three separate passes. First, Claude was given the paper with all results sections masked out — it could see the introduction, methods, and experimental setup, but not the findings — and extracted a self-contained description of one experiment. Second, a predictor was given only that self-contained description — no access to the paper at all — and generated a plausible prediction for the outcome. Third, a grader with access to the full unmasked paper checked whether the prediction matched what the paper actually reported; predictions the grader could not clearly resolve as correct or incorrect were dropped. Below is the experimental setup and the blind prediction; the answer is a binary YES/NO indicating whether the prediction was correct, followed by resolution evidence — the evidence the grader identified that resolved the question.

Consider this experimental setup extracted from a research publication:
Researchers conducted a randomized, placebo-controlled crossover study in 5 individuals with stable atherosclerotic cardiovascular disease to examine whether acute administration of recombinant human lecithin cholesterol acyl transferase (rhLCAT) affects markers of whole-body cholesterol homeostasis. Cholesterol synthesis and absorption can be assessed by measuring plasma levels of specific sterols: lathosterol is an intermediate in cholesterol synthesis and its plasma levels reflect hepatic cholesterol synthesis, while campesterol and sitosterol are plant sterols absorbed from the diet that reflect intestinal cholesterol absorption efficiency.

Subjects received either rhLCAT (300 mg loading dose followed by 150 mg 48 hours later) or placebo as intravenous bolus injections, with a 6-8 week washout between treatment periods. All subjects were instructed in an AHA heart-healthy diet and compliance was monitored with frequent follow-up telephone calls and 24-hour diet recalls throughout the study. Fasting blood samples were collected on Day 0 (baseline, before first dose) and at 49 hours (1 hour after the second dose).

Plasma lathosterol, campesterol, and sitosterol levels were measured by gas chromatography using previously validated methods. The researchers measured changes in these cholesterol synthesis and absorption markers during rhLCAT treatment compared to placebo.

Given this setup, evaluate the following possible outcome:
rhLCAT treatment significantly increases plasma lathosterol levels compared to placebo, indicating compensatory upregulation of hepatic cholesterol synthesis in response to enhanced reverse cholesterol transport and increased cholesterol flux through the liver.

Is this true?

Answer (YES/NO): NO